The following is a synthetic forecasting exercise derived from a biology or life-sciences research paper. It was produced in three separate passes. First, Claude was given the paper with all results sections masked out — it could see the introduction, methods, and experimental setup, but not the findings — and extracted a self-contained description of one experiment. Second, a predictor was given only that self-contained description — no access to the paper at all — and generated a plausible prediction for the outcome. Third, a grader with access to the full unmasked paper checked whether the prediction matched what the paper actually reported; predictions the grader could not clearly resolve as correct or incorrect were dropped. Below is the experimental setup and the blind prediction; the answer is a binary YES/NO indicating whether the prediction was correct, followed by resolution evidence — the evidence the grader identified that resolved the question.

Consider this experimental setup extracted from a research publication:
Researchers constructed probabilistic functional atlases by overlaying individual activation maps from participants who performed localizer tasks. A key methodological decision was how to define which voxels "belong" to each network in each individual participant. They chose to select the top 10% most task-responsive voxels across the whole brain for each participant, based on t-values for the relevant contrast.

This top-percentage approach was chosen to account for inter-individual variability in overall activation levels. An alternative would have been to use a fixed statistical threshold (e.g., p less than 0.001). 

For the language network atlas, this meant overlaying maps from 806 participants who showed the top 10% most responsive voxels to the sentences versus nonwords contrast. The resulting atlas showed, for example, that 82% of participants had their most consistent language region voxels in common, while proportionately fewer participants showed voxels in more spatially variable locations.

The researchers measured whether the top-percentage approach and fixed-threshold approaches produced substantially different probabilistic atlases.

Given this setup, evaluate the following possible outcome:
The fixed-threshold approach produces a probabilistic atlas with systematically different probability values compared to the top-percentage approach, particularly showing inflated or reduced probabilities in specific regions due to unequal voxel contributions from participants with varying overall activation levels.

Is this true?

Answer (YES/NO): NO